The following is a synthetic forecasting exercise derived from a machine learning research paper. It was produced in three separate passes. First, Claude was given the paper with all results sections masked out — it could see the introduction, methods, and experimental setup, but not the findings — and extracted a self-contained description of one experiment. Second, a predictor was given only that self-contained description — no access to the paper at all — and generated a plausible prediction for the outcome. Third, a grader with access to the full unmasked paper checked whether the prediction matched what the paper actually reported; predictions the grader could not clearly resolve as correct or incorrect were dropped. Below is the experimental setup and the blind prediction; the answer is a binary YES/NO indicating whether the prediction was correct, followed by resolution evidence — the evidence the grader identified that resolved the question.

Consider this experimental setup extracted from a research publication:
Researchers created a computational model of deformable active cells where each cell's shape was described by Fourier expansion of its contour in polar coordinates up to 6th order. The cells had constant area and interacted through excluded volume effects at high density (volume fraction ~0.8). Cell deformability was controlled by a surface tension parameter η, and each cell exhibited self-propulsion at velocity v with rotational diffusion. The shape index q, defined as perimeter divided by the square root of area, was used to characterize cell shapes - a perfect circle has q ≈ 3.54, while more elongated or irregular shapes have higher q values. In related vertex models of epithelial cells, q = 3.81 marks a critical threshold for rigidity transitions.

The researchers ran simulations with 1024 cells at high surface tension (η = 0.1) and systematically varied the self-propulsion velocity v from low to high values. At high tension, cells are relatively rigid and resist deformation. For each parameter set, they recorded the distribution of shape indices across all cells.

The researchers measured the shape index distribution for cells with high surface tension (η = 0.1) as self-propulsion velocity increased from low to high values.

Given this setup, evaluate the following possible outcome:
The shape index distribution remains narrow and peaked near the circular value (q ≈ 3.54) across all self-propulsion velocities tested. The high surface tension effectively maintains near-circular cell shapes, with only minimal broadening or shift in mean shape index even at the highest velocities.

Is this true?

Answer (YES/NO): YES